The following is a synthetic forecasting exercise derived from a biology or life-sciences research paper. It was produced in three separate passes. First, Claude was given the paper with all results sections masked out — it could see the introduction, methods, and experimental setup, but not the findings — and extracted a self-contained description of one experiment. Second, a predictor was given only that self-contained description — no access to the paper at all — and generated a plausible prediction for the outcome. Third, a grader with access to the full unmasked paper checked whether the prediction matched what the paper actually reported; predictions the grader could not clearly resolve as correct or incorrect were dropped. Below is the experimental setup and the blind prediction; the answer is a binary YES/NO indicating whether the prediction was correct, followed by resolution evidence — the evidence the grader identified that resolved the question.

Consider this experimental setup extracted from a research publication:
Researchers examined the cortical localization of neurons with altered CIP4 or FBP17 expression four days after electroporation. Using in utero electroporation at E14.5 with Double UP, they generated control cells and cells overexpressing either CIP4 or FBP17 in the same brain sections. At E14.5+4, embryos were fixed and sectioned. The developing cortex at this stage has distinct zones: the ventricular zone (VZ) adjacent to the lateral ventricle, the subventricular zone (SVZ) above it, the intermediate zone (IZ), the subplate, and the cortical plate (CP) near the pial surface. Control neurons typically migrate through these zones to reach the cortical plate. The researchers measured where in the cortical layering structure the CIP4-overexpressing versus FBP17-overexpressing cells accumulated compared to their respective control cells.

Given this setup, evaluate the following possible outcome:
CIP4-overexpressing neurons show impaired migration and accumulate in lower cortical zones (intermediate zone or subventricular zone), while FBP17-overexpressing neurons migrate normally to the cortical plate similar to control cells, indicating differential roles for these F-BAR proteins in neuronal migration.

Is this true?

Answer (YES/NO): NO